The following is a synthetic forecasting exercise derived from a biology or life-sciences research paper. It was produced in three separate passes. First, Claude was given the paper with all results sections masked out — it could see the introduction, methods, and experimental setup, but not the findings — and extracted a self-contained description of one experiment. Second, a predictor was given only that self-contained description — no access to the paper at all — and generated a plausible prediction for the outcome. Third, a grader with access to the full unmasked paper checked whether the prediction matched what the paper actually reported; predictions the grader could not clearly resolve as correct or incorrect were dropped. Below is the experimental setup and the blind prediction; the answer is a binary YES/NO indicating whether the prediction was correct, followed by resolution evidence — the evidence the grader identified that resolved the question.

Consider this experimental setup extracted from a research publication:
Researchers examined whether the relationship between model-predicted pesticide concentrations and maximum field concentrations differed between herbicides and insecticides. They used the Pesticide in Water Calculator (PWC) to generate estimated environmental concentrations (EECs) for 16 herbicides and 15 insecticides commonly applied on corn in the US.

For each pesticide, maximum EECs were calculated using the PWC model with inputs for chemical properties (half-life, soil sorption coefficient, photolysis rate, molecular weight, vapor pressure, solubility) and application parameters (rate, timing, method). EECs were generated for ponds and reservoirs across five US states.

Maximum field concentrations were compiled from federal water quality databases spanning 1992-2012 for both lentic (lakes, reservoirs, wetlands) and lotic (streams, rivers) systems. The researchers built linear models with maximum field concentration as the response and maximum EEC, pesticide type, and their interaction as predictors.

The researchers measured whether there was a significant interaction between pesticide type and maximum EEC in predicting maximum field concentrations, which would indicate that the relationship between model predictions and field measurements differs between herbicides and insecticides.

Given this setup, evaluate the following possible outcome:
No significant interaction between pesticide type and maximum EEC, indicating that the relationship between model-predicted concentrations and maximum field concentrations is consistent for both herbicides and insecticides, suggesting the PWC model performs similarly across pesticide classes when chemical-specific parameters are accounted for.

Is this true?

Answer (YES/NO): NO